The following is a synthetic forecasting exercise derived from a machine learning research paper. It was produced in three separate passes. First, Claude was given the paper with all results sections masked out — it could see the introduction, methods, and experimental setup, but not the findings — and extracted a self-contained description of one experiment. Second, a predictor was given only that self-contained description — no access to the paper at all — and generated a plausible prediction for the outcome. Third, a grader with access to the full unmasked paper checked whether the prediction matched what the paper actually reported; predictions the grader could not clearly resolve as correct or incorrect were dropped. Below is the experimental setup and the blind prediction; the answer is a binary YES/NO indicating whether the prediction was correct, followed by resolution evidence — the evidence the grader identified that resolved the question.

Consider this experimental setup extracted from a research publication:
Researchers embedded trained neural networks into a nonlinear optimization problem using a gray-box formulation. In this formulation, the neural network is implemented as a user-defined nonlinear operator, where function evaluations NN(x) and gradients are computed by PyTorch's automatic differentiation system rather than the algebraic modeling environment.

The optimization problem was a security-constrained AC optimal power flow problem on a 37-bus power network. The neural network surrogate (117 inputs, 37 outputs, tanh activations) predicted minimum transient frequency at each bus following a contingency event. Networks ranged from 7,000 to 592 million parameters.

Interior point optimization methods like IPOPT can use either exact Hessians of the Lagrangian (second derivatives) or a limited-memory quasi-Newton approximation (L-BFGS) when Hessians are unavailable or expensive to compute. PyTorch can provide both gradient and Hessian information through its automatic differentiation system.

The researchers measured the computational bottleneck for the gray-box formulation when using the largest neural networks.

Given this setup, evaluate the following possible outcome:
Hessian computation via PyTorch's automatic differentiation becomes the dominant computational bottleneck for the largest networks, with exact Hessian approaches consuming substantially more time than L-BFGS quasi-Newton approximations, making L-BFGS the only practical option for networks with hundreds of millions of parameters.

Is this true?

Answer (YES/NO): NO